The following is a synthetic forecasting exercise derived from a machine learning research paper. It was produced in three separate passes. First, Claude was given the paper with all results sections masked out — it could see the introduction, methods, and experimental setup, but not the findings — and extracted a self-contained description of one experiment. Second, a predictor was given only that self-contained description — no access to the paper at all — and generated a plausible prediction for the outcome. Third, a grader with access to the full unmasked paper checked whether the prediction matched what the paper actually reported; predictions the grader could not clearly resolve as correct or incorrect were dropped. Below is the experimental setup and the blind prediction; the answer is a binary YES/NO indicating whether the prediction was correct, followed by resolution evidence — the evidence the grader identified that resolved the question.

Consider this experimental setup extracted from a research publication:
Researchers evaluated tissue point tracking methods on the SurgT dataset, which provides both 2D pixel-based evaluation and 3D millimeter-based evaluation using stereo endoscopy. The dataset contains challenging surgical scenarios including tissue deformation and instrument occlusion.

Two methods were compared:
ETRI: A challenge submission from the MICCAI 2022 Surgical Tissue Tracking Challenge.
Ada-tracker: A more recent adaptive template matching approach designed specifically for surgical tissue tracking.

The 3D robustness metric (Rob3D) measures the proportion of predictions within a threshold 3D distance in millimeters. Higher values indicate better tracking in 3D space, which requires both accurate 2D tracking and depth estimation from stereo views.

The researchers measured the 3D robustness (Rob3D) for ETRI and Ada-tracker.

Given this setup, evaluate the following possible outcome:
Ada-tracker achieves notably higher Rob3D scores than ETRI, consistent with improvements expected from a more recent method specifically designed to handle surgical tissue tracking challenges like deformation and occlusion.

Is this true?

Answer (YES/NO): NO